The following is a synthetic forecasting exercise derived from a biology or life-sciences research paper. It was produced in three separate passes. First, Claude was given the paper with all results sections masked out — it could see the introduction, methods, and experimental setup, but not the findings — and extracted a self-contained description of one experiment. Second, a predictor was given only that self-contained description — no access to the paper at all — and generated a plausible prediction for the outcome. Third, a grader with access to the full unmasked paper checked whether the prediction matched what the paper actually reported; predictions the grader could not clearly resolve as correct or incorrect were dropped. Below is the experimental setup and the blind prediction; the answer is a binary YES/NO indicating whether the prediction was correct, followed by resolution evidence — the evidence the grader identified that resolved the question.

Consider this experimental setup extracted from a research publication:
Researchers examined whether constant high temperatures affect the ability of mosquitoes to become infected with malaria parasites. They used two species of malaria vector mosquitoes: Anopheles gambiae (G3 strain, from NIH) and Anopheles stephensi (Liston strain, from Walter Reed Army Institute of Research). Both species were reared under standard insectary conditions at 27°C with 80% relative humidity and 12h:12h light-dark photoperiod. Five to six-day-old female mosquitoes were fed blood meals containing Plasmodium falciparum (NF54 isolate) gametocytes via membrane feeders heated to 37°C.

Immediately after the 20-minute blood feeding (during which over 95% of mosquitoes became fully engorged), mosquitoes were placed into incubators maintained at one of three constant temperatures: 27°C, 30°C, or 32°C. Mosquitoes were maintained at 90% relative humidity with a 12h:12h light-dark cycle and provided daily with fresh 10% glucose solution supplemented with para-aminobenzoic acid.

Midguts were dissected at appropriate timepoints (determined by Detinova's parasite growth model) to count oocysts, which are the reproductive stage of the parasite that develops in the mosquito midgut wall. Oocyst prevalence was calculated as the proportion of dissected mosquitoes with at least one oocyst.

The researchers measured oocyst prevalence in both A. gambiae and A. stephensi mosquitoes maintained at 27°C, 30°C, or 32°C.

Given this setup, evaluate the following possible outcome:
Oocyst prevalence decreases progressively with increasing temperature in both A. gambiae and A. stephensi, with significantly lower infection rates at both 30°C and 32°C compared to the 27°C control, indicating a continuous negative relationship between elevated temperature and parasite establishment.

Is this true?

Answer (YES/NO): YES